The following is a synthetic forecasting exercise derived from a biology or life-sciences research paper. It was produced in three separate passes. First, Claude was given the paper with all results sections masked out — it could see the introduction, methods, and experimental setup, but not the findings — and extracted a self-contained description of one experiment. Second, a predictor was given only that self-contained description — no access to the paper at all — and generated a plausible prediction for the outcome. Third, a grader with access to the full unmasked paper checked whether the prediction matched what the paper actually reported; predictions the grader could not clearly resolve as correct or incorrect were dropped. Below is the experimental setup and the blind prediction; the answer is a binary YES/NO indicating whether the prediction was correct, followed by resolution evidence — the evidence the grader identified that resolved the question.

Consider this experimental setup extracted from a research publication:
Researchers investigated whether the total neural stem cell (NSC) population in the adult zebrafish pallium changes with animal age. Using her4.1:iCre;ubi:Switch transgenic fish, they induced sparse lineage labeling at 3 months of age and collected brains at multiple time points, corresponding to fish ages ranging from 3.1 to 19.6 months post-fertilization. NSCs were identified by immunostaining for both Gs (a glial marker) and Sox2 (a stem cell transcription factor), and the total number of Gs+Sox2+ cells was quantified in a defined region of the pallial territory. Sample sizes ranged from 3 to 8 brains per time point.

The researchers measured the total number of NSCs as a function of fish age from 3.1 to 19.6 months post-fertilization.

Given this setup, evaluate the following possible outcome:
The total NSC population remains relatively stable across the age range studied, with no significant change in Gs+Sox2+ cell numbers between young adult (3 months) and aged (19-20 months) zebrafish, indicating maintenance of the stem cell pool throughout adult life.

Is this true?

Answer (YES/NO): NO